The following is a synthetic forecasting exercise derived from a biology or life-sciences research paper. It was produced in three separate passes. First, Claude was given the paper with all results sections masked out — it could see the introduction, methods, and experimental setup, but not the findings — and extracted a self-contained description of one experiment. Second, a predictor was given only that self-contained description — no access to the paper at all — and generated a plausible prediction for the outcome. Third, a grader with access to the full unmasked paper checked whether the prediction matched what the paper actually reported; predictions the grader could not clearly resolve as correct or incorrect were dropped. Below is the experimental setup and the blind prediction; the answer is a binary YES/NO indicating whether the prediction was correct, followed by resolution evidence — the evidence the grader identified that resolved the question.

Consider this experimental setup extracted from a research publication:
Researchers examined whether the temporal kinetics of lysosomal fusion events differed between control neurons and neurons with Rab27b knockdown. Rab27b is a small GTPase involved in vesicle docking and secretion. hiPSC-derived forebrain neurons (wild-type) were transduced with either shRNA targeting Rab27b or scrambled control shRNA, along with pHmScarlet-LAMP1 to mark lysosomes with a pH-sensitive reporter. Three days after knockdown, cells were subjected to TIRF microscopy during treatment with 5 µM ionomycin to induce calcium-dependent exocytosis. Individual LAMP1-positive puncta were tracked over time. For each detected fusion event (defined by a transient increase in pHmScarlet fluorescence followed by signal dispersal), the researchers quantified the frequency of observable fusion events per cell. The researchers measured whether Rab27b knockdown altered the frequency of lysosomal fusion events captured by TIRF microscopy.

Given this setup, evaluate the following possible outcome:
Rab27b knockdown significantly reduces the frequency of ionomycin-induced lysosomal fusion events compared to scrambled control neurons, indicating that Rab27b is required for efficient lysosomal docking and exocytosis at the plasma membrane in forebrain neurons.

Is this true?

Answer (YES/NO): YES